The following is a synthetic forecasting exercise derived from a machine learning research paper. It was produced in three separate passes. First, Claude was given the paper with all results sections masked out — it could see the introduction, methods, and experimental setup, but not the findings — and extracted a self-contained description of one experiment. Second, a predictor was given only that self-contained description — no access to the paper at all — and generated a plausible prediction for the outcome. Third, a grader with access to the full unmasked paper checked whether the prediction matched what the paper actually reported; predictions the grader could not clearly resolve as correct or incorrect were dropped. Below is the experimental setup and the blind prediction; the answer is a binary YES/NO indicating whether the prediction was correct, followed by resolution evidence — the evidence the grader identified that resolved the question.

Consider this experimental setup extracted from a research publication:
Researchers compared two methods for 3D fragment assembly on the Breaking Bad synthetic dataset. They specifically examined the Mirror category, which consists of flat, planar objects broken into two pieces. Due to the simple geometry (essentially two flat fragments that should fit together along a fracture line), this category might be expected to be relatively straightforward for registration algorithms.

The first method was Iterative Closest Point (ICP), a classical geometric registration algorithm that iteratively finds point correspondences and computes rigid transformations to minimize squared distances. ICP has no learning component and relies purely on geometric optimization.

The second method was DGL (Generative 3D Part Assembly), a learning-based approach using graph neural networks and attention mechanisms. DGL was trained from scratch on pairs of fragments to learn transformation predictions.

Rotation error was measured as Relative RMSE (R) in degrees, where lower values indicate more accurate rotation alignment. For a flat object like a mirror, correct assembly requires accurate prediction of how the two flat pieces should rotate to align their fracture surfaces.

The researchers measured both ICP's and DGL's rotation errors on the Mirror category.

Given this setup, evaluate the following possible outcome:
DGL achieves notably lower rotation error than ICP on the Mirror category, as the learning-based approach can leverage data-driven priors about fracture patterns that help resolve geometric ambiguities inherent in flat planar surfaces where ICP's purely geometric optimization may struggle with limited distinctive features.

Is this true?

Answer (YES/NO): NO